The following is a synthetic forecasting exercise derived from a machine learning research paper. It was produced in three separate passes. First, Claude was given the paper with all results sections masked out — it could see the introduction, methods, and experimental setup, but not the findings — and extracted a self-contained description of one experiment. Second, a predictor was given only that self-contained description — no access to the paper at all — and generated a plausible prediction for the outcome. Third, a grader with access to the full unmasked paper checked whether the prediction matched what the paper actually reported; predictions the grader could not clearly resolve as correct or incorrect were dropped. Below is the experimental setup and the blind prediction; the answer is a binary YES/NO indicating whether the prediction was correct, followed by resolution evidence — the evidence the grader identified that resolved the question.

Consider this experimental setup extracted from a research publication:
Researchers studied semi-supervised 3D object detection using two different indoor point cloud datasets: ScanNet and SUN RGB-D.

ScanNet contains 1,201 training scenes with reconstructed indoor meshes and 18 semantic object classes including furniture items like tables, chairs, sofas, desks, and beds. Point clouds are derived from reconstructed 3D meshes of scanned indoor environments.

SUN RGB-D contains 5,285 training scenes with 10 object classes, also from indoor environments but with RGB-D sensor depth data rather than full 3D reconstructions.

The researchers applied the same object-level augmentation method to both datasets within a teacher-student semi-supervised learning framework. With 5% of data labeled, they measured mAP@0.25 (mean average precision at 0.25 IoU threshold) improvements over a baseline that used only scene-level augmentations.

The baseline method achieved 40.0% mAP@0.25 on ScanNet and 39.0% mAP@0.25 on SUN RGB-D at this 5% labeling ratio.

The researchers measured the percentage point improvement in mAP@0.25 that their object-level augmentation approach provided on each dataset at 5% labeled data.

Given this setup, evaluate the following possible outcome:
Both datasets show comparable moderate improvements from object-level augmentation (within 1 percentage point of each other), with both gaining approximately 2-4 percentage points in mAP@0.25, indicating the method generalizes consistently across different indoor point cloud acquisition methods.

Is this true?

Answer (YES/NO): NO